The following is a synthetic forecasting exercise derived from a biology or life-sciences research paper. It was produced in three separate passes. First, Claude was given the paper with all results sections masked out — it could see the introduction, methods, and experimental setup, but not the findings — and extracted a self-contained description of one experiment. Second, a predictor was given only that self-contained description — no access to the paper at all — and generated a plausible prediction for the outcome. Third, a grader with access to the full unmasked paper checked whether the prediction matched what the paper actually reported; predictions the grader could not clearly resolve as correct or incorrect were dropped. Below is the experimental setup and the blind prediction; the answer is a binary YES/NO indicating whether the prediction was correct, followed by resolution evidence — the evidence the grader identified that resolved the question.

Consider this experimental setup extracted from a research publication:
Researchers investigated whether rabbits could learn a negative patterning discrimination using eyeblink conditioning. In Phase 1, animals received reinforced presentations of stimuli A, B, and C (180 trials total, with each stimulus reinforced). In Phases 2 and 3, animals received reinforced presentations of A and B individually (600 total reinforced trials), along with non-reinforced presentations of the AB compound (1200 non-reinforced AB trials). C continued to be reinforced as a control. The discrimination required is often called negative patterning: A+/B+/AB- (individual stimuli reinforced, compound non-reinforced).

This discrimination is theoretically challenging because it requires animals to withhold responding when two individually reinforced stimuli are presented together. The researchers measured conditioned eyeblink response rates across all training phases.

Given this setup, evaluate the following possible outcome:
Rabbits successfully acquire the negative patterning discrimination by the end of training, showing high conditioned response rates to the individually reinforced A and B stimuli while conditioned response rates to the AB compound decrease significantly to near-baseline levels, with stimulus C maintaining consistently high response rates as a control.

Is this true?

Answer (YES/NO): YES